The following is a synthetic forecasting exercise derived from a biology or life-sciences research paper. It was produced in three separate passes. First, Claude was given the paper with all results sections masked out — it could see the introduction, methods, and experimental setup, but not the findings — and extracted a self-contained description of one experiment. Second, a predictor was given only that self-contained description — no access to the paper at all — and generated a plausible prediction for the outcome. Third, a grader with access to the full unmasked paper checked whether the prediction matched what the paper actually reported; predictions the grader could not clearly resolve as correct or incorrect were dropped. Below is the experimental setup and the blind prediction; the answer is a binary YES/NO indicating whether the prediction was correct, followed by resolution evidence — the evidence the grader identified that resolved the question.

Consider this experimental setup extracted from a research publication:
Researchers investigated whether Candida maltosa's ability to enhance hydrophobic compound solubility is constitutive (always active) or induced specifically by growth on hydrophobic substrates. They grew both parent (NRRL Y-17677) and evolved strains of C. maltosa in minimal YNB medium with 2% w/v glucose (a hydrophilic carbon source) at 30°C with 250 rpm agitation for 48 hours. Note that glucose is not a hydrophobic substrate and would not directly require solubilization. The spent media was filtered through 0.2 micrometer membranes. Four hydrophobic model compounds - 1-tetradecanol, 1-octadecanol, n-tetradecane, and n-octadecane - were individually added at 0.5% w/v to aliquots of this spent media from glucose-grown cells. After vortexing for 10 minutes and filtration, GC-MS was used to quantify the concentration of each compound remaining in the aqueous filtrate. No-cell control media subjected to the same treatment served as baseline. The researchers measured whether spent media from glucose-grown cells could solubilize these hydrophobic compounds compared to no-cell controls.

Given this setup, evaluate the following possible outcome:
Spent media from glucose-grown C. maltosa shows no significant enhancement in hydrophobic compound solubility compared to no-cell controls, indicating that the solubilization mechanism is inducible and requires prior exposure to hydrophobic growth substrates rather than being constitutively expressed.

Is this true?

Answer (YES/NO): NO